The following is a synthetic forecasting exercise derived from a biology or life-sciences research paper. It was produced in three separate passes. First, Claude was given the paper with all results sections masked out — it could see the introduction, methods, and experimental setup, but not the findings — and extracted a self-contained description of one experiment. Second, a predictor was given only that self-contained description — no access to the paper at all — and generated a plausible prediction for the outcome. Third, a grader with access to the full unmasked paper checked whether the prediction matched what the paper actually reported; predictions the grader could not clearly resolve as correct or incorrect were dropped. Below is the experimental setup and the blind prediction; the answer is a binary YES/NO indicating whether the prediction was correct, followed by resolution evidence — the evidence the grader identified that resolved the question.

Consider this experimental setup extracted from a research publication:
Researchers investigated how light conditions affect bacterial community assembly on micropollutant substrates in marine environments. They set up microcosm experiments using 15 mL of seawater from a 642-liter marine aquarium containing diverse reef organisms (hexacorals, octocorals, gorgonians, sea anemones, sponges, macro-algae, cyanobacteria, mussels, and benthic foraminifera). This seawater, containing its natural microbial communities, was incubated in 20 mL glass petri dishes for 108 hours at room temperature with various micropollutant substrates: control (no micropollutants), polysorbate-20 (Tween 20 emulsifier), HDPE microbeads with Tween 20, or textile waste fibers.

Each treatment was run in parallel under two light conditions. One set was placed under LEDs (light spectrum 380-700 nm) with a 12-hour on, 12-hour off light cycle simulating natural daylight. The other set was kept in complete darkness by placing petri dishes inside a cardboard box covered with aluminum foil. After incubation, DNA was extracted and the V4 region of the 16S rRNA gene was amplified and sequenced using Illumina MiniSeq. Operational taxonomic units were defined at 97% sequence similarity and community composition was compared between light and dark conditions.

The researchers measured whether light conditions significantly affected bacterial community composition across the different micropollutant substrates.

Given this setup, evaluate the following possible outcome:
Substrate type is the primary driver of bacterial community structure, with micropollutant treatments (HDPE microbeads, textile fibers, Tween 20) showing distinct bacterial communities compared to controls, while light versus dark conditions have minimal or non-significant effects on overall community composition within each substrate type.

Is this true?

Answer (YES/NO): NO